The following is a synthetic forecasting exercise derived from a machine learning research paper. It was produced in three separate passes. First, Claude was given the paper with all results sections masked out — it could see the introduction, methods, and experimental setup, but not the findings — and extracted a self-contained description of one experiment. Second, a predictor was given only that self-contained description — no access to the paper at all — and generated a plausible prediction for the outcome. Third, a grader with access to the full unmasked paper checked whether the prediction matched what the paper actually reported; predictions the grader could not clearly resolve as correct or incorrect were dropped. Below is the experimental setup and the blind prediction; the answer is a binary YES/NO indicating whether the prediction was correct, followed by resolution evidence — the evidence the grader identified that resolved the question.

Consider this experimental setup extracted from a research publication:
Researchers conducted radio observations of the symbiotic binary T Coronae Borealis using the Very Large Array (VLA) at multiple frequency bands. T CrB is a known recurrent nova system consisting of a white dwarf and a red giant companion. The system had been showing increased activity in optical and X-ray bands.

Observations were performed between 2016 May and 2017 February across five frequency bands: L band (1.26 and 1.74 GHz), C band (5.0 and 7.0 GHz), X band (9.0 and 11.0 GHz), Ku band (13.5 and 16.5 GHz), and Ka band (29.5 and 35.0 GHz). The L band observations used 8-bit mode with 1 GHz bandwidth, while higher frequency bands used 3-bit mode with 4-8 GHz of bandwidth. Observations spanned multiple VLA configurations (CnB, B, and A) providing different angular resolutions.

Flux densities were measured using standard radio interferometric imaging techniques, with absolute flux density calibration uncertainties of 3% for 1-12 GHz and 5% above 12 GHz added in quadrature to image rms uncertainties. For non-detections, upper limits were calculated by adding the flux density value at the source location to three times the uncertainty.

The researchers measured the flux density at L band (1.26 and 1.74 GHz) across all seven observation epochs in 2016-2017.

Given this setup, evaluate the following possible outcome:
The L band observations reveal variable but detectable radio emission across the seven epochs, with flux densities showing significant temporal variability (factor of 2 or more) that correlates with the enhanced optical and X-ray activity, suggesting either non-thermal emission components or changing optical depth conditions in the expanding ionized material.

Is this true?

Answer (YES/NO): NO